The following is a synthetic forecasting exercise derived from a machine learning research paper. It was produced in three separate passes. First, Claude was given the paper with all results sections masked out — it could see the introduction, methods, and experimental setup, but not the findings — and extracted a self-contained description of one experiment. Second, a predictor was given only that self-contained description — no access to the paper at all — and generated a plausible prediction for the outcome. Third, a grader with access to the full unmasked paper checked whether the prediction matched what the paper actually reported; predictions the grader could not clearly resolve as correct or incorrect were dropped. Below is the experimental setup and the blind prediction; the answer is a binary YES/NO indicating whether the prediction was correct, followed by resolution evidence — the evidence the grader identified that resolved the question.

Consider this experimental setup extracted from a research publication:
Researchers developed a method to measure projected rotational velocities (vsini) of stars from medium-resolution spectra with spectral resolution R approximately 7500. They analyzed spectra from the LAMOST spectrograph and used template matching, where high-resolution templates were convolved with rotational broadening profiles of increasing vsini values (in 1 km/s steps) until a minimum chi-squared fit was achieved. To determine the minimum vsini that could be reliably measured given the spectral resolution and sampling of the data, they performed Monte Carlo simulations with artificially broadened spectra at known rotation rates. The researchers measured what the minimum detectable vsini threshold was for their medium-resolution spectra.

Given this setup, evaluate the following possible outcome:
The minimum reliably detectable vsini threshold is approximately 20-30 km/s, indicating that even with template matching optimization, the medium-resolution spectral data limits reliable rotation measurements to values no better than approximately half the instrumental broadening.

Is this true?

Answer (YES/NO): NO